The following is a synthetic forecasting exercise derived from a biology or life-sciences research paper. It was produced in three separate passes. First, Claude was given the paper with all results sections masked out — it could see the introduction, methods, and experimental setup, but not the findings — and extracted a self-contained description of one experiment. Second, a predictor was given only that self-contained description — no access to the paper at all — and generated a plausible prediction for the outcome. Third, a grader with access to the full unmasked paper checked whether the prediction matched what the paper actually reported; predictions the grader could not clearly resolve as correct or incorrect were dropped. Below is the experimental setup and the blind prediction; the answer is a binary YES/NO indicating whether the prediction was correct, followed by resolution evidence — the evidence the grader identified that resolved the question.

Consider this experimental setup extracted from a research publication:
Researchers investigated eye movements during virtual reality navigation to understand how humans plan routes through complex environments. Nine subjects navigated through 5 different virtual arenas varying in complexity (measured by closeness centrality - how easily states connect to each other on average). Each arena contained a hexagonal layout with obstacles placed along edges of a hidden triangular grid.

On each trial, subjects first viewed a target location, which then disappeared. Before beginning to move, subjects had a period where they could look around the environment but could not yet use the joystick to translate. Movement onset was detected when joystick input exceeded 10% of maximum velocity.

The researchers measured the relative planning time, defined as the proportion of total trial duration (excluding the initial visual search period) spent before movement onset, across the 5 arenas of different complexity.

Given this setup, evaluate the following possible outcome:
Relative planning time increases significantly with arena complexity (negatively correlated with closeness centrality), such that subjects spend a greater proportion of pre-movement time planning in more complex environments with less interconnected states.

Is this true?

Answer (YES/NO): YES